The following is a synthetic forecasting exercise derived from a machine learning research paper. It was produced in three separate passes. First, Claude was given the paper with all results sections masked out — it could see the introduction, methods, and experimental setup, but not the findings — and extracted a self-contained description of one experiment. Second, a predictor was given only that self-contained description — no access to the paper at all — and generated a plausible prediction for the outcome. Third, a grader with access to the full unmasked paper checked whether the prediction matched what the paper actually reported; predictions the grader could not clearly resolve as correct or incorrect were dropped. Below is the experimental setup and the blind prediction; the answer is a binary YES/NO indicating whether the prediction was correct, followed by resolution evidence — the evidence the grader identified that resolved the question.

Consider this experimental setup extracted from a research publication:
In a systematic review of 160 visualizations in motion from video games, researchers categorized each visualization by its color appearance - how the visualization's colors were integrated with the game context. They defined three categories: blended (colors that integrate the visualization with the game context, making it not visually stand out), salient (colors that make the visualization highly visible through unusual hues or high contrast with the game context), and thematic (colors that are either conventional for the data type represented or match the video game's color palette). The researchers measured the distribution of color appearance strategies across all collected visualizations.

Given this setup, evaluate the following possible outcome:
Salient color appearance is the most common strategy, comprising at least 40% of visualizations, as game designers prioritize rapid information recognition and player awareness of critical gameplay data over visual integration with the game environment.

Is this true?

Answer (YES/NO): NO